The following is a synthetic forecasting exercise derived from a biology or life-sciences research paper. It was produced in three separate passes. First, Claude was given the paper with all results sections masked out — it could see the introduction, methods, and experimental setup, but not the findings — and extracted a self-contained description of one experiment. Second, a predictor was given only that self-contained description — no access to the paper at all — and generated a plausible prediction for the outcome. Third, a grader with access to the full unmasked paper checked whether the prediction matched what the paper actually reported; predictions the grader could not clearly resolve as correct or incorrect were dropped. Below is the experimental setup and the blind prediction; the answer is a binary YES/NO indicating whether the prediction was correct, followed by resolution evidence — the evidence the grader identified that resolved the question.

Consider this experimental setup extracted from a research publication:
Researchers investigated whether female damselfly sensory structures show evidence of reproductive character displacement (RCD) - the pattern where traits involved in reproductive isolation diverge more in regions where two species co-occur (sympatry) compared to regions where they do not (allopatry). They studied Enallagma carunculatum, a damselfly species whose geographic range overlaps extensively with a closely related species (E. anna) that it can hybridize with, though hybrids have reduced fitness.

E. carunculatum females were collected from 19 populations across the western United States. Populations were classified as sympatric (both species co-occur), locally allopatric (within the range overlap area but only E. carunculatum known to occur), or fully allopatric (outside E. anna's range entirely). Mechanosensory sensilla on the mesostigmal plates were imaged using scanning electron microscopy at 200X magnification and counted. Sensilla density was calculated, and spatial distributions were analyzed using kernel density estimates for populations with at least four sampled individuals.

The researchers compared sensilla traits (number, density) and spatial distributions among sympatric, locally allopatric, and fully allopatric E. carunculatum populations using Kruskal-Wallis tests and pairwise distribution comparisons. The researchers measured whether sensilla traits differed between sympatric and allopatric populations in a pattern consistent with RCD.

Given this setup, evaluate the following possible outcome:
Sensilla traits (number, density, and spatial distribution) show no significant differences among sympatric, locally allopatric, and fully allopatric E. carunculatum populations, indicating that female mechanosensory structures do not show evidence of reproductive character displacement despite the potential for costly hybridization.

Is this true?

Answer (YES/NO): YES